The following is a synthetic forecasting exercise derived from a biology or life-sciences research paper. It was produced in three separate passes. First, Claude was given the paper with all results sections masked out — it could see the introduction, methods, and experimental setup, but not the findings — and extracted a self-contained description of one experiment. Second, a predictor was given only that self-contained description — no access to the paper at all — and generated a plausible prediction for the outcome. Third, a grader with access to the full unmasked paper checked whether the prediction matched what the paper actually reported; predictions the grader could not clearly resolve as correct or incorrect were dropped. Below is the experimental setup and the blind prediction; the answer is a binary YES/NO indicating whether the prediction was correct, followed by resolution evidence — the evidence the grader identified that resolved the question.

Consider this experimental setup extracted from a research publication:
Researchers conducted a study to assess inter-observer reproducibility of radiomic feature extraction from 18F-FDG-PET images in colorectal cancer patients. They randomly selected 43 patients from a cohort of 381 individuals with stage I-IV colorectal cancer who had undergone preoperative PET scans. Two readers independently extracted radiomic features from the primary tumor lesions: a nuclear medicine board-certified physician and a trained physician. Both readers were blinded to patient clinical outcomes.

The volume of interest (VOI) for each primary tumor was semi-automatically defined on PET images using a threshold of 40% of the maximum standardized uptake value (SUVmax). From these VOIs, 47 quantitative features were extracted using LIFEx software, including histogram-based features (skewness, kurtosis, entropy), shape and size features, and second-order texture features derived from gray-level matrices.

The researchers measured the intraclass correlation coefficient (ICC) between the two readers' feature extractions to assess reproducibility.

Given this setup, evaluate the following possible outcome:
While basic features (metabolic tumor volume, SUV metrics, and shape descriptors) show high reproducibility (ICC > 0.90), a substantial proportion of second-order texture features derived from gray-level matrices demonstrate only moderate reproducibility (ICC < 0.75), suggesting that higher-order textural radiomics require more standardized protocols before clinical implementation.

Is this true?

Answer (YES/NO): NO